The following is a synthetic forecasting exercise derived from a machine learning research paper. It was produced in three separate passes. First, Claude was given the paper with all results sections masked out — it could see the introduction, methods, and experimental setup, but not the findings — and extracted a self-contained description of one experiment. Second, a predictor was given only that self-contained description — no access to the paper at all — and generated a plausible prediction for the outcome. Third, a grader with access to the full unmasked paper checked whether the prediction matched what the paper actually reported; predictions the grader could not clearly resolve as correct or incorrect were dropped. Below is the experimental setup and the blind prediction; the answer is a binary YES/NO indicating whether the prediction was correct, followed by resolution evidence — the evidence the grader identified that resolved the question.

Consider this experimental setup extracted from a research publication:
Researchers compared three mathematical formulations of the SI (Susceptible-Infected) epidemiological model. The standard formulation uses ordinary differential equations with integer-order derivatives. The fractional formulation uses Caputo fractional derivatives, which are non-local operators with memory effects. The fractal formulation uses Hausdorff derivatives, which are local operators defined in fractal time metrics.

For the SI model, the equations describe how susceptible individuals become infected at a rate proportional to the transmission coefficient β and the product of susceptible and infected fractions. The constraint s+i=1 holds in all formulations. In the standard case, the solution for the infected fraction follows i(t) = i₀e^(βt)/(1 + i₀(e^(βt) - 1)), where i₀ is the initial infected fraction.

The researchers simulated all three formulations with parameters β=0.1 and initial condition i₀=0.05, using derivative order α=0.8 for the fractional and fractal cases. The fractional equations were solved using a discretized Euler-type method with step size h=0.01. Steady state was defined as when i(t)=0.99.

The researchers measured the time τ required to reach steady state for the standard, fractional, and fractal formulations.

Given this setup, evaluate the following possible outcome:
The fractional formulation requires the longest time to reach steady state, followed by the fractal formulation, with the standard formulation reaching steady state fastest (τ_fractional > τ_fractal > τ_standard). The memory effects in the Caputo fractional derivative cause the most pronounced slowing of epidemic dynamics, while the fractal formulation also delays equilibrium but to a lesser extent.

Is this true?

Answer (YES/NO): YES